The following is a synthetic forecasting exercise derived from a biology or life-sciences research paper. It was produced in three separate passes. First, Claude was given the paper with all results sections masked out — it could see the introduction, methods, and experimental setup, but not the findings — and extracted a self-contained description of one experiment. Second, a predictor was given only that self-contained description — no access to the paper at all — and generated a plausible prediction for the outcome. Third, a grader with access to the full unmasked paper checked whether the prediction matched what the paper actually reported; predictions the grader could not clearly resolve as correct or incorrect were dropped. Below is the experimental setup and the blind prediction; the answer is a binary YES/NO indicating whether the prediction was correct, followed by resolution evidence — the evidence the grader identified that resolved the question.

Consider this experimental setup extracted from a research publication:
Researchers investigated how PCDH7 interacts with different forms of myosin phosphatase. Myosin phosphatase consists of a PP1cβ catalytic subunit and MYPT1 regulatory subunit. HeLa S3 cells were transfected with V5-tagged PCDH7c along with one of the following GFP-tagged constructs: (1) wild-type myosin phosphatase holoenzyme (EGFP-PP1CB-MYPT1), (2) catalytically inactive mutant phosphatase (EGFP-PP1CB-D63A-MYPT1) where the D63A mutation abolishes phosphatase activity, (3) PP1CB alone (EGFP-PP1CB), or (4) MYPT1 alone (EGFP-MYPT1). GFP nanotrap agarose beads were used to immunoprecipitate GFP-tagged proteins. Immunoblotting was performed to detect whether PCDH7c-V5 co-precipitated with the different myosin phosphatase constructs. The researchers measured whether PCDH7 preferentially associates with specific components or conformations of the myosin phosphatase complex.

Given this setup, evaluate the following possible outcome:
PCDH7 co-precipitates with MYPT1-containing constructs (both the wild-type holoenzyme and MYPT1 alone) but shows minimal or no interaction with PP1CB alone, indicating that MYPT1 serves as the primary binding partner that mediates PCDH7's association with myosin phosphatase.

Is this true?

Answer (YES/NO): NO